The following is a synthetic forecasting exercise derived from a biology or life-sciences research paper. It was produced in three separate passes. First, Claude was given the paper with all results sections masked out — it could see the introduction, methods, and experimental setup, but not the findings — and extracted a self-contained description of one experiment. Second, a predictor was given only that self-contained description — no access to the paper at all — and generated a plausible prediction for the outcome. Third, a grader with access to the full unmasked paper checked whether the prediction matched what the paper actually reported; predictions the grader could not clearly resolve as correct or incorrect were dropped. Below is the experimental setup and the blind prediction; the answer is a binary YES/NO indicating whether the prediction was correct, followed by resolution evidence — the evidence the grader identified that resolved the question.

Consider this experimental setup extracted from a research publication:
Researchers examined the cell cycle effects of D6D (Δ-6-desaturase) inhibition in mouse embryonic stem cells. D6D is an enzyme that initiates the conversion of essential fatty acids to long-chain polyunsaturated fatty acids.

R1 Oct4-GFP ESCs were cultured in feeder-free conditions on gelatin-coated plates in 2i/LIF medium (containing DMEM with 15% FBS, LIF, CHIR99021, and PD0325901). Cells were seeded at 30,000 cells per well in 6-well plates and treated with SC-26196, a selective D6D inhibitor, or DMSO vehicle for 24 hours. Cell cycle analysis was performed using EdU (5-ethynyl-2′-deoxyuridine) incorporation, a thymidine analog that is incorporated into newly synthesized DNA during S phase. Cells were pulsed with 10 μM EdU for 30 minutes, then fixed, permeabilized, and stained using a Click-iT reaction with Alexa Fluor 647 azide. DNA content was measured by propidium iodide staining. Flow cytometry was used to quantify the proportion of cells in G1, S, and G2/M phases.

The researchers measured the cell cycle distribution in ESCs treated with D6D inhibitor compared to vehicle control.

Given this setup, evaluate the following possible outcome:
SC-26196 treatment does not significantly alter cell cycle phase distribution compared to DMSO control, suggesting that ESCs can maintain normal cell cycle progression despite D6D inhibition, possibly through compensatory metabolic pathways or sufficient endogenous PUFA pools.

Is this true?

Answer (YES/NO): YES